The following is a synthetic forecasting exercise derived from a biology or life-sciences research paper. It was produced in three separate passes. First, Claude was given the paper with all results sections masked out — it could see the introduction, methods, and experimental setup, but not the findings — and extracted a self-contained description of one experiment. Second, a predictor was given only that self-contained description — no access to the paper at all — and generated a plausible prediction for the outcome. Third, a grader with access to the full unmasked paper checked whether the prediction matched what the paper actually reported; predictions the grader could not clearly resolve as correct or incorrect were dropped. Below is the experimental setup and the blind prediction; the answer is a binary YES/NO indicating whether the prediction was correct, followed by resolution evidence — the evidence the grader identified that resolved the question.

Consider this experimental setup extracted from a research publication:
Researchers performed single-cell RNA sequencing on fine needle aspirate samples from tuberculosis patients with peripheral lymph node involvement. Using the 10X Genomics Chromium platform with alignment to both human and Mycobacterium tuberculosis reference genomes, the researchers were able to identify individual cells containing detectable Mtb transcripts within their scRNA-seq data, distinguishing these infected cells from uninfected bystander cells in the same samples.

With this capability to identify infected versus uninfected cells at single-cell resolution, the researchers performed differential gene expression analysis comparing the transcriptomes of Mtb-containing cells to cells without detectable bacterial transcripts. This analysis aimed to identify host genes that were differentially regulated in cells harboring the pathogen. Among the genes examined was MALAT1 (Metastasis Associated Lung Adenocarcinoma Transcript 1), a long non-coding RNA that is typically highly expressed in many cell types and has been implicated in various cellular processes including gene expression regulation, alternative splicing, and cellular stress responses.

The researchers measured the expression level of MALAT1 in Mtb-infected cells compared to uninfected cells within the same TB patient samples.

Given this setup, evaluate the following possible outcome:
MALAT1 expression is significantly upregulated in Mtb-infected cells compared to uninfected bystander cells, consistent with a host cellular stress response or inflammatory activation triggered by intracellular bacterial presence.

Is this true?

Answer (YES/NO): NO